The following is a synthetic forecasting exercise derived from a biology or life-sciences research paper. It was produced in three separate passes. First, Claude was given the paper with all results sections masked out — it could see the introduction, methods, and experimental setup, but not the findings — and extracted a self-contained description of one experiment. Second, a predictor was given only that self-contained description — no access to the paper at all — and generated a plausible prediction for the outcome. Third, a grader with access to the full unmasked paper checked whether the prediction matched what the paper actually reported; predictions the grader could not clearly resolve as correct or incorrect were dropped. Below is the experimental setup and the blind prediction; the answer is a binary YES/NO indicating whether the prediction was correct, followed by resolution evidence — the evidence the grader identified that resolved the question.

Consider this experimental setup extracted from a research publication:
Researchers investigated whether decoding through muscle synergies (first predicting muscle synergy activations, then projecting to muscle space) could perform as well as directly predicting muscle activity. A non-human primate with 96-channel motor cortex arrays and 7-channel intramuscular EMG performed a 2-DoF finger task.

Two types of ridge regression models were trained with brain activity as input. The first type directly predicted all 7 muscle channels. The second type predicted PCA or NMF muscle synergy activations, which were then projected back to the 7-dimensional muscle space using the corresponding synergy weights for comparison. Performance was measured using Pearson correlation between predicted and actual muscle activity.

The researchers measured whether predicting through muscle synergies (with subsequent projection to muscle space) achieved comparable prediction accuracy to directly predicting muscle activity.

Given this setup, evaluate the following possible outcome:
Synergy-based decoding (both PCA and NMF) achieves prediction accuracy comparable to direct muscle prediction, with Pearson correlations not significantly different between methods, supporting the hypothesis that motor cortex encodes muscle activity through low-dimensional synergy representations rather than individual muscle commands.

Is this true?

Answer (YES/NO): NO